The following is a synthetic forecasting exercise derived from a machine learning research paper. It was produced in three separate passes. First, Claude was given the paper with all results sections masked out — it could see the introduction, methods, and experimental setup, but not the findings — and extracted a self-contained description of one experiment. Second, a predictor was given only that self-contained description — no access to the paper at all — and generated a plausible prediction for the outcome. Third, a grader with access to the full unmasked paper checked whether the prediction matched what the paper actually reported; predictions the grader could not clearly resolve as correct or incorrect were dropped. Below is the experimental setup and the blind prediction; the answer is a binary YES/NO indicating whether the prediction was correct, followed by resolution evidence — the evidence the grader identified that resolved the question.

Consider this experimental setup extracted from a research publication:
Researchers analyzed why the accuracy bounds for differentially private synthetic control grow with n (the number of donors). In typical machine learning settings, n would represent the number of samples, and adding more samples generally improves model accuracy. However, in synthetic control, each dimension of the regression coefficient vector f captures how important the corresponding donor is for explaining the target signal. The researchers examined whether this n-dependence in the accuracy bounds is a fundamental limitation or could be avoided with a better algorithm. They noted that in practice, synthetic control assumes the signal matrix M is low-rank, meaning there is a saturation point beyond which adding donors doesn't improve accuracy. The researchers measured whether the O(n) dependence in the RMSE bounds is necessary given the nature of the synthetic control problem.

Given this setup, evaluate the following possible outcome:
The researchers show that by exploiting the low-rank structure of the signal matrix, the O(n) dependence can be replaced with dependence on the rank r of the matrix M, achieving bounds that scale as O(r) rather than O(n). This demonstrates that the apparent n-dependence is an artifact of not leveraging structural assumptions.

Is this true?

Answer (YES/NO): NO